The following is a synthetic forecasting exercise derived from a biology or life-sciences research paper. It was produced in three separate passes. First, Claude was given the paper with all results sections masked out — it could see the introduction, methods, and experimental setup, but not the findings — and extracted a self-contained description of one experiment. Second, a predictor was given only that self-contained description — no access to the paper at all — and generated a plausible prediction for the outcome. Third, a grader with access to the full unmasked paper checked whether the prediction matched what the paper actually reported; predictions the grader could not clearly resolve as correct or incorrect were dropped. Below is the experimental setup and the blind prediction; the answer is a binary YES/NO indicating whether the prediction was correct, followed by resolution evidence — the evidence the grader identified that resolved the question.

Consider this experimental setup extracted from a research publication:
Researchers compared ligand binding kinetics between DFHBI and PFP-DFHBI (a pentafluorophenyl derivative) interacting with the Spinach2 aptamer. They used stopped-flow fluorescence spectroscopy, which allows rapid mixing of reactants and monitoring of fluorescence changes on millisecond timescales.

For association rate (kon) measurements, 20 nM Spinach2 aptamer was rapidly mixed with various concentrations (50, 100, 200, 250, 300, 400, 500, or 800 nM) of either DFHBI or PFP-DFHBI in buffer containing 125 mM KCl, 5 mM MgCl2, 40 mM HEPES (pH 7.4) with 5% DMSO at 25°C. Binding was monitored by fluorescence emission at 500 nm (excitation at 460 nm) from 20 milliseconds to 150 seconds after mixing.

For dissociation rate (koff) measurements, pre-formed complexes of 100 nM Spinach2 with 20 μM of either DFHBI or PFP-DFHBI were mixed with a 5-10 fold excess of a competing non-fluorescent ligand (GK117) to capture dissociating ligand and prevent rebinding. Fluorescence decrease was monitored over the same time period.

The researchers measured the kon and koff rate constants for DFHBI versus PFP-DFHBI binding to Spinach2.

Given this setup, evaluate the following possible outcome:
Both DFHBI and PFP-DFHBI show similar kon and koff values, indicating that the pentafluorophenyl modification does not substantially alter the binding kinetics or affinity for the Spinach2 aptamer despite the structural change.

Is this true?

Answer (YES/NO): NO